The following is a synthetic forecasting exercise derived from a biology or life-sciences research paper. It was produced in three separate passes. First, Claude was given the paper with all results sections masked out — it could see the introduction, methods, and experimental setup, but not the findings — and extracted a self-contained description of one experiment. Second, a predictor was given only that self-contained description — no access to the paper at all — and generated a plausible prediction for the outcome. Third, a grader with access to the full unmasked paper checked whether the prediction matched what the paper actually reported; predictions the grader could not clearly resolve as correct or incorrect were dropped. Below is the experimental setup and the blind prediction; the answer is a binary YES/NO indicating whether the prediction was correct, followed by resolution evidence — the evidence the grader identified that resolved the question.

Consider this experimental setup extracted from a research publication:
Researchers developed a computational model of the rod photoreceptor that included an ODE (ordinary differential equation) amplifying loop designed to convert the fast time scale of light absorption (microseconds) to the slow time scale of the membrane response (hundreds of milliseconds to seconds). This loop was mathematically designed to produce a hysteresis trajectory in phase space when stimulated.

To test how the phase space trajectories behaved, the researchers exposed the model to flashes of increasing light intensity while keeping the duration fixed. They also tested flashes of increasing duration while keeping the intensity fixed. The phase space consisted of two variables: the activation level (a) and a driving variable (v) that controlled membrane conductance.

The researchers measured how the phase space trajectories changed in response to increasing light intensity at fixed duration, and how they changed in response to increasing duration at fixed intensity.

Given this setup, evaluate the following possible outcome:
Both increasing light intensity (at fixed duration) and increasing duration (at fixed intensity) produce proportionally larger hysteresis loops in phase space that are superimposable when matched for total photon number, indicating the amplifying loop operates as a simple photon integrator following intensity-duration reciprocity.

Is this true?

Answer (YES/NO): NO